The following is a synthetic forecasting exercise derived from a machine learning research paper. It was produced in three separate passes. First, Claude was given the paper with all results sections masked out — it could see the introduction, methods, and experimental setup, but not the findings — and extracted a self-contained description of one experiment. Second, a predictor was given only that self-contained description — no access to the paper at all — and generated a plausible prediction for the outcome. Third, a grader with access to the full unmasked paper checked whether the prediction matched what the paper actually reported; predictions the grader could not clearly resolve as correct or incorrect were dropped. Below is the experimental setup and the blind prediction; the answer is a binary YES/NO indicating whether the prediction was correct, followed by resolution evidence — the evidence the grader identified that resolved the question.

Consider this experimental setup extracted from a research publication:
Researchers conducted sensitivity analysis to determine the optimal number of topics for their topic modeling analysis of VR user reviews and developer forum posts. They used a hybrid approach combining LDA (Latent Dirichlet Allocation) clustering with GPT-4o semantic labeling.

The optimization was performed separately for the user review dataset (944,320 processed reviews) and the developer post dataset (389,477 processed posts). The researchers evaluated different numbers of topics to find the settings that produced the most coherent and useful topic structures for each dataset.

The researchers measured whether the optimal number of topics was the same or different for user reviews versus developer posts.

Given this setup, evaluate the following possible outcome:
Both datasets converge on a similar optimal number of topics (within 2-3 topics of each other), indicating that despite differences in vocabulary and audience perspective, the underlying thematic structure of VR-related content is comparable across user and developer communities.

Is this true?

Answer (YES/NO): NO